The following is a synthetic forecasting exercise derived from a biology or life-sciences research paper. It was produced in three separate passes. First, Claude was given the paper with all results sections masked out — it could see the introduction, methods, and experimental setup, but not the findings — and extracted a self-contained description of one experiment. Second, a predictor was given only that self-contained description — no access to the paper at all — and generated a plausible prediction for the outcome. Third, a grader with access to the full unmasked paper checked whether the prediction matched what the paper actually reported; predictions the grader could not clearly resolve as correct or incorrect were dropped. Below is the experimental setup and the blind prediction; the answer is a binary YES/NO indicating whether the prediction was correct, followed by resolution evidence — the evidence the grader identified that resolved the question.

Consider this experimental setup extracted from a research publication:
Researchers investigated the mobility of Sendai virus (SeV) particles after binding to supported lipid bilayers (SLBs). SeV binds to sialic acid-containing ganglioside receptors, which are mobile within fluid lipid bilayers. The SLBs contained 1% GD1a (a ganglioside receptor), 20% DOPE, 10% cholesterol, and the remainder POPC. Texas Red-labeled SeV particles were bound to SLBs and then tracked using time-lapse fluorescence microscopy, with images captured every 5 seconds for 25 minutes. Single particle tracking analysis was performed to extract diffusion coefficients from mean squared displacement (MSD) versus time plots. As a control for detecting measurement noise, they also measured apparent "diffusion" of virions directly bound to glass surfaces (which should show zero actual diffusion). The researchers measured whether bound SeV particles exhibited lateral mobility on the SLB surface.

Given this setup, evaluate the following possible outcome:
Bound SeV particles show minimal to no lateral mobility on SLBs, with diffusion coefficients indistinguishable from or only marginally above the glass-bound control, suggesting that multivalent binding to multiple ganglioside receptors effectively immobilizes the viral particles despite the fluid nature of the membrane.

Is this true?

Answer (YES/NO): NO